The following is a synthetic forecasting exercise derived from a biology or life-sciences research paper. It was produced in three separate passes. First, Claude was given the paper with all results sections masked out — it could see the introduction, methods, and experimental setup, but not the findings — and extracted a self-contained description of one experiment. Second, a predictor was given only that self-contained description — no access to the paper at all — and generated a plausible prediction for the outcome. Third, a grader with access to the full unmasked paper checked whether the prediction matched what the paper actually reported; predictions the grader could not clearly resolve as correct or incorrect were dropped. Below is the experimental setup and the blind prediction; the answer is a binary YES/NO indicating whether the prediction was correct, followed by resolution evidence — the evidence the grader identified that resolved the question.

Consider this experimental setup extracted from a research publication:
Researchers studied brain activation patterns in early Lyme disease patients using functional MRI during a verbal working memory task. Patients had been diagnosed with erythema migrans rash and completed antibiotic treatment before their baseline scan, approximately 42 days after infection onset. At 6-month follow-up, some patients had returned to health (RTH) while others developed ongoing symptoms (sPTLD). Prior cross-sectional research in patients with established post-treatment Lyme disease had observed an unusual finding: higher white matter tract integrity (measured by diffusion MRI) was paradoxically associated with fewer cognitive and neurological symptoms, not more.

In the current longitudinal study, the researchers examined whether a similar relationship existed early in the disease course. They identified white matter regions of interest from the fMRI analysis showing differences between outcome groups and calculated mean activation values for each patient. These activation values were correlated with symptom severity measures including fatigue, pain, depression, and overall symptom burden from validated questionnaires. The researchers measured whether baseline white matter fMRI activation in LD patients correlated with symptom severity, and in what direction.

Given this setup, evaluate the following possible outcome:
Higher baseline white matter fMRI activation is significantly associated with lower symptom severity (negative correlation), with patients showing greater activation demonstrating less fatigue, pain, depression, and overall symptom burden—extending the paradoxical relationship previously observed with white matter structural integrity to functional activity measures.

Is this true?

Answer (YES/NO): YES